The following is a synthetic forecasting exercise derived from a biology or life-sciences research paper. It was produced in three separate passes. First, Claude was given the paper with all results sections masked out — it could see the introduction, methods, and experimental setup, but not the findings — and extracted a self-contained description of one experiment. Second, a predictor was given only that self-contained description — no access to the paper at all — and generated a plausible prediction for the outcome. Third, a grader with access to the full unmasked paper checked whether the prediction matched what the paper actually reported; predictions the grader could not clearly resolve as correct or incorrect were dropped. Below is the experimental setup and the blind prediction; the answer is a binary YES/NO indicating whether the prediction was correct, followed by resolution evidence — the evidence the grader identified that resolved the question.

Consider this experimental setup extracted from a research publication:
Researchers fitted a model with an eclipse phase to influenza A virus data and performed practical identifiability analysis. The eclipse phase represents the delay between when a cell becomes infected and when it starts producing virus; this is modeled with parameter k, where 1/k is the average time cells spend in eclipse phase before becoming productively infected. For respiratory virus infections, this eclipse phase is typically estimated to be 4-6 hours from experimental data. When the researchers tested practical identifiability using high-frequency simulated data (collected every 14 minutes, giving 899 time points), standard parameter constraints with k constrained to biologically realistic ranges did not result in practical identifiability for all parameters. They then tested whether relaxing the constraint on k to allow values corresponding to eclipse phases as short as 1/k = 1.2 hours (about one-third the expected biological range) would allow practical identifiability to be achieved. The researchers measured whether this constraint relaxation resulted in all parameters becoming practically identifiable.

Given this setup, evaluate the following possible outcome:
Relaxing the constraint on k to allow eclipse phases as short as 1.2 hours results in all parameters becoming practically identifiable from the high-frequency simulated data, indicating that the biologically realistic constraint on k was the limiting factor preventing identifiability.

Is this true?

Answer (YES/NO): NO